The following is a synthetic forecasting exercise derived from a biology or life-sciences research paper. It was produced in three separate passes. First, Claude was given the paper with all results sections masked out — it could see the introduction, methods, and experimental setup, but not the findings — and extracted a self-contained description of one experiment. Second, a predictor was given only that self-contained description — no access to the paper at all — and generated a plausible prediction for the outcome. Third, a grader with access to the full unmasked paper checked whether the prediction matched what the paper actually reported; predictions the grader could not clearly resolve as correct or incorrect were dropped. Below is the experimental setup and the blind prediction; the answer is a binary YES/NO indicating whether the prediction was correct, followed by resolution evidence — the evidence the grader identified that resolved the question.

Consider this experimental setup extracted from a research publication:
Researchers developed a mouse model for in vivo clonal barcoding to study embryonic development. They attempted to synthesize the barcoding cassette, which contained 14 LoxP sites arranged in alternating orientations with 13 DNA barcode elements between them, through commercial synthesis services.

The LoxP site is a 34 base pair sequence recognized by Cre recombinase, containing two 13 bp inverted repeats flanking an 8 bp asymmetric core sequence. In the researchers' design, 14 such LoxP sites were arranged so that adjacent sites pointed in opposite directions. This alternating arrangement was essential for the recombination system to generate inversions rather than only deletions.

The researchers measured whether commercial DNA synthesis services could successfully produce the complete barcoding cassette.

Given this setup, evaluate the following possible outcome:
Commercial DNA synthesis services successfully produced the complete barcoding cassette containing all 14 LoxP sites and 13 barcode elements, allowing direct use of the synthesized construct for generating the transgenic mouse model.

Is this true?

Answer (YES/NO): NO